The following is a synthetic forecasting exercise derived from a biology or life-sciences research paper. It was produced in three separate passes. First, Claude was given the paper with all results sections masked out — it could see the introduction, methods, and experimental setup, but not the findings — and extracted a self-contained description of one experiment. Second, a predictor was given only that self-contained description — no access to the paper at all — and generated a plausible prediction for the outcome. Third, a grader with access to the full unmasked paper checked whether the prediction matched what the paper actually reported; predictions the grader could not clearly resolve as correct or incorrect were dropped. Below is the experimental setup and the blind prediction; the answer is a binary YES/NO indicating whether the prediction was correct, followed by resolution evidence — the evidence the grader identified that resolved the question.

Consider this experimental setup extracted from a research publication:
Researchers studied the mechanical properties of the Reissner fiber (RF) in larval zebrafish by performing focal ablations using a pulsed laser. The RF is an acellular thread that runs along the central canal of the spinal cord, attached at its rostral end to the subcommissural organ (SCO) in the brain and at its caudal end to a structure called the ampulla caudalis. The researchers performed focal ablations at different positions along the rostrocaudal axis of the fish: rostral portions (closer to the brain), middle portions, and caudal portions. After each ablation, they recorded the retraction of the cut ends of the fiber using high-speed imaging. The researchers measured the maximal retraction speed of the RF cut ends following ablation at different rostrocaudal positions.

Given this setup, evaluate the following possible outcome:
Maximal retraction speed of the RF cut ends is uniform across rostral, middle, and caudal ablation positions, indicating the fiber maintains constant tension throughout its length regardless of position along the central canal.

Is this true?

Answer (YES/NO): NO